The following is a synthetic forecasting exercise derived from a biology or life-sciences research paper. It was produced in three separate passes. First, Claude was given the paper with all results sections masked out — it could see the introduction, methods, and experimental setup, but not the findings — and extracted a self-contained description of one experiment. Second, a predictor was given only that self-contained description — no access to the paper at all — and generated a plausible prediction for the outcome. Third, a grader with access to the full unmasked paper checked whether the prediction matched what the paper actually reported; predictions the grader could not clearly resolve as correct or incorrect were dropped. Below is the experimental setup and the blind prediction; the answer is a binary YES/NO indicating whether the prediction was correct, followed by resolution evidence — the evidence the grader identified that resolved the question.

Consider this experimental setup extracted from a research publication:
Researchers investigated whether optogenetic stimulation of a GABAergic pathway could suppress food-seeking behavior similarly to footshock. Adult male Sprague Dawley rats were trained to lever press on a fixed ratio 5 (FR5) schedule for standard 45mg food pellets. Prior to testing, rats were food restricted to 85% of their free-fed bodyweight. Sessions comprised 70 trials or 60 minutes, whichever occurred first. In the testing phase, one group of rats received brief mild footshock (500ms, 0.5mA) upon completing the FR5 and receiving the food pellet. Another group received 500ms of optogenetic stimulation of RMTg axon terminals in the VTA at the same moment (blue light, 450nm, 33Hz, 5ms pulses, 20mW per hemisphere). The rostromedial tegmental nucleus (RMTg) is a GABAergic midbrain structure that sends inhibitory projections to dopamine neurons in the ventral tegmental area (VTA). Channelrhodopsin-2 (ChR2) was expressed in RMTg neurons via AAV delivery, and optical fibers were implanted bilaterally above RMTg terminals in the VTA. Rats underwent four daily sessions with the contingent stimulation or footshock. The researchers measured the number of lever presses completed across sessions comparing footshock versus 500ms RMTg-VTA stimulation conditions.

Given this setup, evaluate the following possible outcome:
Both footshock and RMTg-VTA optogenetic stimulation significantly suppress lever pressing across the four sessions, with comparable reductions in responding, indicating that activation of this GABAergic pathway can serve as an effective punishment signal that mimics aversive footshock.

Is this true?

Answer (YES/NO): NO